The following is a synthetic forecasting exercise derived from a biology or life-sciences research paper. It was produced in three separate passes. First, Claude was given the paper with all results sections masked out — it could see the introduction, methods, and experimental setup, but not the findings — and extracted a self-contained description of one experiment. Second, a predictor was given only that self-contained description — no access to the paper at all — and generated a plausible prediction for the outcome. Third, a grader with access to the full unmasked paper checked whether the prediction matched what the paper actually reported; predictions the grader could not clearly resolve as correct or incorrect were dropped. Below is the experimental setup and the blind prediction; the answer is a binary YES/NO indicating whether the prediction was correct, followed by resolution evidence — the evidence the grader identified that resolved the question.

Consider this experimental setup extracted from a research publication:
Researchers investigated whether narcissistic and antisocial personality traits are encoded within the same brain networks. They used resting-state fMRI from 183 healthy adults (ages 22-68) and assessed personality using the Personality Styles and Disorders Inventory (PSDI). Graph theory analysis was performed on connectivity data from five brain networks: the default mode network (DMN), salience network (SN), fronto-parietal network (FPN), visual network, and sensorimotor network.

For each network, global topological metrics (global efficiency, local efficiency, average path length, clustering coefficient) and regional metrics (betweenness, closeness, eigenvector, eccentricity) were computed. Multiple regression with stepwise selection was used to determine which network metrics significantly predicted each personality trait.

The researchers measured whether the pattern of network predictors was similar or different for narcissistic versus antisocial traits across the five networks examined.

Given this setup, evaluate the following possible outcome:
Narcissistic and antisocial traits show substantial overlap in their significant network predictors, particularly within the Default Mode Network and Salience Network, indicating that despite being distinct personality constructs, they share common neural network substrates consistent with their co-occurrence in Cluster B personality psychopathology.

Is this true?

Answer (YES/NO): NO